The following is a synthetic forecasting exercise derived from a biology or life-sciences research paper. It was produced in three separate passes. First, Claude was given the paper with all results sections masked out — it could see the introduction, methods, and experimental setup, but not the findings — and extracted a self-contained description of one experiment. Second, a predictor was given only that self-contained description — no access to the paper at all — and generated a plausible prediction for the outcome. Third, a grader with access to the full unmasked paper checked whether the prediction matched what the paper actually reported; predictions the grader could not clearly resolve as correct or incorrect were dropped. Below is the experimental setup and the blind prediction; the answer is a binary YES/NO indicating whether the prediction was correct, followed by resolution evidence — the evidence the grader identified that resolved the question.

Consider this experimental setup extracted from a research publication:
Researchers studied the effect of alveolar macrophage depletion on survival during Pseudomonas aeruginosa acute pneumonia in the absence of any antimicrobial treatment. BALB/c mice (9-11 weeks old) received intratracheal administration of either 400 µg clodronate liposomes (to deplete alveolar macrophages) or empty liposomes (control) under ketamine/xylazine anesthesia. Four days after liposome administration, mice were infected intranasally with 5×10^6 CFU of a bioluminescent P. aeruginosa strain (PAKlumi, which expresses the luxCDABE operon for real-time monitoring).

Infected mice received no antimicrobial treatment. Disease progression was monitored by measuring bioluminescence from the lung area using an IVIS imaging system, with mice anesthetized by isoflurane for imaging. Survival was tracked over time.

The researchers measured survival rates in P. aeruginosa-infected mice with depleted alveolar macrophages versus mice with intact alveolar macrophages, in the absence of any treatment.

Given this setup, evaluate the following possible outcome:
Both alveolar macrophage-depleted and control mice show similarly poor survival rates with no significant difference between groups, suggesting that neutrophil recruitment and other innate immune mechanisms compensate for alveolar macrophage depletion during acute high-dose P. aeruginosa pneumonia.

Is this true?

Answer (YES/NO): NO